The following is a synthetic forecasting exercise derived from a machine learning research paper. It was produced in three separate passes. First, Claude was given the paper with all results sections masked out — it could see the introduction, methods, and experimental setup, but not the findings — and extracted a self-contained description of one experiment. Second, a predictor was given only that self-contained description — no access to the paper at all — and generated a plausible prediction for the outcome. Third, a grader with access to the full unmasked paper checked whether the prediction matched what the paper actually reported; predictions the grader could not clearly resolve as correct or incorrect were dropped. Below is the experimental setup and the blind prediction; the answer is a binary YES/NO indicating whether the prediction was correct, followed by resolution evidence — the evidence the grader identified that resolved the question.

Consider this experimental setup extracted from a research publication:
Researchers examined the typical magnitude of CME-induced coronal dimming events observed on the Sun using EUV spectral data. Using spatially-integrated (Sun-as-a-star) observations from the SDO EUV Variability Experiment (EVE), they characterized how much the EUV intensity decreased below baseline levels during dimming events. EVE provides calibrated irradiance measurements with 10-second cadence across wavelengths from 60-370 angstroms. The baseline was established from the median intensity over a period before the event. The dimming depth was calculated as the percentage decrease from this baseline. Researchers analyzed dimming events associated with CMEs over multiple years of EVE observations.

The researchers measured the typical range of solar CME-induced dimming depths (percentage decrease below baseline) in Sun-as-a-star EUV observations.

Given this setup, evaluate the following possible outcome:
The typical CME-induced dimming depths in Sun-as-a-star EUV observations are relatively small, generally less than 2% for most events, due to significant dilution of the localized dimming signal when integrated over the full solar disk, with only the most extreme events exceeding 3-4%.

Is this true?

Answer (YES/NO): NO